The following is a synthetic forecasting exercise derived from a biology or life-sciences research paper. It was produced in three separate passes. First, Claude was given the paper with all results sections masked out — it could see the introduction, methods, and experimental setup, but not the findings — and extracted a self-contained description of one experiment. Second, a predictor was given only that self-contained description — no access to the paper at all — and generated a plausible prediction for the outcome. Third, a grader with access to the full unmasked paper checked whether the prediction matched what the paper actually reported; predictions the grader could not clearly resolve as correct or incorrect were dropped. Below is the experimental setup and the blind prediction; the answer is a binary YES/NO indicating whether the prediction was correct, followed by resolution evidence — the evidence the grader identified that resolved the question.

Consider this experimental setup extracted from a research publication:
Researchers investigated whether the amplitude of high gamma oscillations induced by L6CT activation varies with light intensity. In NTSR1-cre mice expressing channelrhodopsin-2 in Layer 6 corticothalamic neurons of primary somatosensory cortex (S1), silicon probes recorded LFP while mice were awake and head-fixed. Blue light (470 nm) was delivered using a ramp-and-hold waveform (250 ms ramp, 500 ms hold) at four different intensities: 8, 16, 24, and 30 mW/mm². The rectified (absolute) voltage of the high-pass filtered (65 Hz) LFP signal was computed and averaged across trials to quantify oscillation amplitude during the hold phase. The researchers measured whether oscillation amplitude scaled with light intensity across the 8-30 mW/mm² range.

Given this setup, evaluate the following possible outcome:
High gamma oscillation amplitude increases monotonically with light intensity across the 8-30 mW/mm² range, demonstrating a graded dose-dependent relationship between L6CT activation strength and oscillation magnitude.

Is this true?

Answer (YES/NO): NO